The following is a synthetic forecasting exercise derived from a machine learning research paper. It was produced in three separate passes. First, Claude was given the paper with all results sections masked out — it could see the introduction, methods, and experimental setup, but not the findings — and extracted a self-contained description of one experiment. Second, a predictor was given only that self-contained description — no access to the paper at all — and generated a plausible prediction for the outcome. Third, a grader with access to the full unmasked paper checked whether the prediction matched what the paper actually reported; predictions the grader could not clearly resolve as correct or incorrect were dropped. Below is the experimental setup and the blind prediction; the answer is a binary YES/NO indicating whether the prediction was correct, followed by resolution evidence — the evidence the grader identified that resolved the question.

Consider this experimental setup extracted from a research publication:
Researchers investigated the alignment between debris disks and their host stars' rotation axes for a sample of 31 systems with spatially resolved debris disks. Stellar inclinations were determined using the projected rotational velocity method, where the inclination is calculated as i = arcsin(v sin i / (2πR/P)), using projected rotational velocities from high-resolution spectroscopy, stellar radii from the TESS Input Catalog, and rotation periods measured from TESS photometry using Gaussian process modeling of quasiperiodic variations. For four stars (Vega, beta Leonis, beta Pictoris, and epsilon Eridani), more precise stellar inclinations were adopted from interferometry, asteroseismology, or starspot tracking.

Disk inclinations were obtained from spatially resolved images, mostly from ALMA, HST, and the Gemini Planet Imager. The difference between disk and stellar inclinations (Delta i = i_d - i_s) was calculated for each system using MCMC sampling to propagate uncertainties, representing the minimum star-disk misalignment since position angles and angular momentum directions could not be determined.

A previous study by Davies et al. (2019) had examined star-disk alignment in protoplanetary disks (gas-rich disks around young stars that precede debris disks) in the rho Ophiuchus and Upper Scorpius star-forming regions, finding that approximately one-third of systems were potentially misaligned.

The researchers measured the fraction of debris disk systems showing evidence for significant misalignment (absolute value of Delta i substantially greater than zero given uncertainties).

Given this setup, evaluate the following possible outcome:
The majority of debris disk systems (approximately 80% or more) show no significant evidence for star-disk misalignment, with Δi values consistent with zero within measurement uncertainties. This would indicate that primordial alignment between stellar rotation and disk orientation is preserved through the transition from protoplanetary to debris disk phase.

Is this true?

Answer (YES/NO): YES